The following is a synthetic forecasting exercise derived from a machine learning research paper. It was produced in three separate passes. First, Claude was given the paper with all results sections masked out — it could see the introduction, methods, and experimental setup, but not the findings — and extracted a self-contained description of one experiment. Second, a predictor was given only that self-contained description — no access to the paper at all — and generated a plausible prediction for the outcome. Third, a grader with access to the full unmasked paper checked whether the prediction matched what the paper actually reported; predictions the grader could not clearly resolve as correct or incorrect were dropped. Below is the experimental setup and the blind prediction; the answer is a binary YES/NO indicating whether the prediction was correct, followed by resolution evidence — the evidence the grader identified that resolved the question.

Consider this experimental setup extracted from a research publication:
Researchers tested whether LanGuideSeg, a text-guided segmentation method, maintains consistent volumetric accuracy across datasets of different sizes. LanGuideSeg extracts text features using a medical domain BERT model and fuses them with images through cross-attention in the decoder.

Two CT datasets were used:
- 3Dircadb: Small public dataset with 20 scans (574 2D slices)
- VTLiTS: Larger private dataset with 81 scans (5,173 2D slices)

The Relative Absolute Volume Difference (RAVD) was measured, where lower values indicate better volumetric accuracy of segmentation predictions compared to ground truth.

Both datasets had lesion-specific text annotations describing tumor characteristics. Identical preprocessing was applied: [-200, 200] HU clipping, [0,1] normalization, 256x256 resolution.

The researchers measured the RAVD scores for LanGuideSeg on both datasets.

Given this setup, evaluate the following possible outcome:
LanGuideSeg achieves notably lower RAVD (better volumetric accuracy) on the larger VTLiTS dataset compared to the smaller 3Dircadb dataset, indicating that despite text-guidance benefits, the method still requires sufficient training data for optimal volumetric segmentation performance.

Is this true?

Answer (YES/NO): NO